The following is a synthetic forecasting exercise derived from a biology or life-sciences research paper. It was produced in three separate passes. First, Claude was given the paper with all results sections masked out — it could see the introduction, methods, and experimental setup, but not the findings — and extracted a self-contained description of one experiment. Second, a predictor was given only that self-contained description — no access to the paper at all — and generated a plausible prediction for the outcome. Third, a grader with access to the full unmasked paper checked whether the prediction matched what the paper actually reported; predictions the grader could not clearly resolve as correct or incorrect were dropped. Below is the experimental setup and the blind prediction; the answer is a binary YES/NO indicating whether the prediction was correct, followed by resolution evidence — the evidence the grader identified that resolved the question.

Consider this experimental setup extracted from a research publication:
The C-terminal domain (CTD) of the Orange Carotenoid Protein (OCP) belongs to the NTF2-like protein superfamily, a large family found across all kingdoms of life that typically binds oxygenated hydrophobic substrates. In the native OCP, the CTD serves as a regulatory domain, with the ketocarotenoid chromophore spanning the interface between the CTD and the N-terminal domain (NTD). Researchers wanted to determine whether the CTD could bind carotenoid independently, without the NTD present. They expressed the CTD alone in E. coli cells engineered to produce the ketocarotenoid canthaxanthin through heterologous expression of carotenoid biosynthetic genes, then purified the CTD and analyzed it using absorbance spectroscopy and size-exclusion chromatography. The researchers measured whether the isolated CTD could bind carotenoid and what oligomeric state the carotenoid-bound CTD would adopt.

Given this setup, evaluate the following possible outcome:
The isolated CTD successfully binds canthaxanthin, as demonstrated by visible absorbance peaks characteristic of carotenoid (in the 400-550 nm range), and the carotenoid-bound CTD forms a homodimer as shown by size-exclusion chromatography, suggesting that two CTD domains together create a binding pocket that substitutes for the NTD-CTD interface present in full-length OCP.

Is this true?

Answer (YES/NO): YES